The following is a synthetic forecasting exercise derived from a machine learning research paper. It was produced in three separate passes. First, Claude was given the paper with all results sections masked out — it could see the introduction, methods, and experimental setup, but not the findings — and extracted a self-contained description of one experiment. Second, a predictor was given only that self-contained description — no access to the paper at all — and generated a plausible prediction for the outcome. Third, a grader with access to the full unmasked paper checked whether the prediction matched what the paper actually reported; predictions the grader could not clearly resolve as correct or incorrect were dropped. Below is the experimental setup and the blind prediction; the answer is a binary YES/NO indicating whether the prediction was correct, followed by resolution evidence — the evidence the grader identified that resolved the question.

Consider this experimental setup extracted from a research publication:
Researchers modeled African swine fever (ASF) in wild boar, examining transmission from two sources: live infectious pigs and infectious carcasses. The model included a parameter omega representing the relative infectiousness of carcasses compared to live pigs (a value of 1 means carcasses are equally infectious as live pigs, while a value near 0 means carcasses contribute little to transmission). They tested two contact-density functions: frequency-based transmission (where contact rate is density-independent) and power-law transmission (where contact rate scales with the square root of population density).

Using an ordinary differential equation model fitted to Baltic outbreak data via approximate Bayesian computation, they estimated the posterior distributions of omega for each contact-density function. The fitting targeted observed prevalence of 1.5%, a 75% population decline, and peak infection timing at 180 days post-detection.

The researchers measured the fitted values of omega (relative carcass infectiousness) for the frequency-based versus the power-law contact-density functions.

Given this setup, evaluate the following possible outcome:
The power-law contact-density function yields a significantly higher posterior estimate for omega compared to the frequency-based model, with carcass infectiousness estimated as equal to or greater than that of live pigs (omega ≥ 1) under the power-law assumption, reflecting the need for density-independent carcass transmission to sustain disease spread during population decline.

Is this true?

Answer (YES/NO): NO